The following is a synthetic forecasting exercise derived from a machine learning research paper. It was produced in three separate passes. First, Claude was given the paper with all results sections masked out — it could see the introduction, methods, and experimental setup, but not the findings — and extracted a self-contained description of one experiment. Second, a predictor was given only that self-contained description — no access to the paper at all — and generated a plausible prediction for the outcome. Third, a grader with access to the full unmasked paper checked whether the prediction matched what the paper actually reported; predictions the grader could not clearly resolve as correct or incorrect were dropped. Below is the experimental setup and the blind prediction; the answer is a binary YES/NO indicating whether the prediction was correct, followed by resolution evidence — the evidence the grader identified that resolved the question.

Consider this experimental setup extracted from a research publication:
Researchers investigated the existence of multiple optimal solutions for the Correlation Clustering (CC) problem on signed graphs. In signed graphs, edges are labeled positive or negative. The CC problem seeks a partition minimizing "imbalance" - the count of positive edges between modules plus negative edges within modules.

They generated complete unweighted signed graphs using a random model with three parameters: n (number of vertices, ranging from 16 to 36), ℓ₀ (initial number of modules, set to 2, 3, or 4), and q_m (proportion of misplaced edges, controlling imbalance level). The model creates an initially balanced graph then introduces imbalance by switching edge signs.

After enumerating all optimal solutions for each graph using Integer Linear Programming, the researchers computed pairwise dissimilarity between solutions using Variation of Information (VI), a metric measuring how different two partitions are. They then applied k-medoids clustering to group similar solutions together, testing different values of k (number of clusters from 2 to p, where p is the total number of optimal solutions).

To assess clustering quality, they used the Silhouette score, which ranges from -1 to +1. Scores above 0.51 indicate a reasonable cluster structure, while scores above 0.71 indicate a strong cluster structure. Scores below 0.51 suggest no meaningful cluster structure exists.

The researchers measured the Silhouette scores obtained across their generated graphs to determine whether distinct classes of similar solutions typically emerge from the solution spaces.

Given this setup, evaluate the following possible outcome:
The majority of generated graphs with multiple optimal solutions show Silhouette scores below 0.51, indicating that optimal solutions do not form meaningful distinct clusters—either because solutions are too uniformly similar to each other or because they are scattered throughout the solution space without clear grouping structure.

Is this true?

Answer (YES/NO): YES